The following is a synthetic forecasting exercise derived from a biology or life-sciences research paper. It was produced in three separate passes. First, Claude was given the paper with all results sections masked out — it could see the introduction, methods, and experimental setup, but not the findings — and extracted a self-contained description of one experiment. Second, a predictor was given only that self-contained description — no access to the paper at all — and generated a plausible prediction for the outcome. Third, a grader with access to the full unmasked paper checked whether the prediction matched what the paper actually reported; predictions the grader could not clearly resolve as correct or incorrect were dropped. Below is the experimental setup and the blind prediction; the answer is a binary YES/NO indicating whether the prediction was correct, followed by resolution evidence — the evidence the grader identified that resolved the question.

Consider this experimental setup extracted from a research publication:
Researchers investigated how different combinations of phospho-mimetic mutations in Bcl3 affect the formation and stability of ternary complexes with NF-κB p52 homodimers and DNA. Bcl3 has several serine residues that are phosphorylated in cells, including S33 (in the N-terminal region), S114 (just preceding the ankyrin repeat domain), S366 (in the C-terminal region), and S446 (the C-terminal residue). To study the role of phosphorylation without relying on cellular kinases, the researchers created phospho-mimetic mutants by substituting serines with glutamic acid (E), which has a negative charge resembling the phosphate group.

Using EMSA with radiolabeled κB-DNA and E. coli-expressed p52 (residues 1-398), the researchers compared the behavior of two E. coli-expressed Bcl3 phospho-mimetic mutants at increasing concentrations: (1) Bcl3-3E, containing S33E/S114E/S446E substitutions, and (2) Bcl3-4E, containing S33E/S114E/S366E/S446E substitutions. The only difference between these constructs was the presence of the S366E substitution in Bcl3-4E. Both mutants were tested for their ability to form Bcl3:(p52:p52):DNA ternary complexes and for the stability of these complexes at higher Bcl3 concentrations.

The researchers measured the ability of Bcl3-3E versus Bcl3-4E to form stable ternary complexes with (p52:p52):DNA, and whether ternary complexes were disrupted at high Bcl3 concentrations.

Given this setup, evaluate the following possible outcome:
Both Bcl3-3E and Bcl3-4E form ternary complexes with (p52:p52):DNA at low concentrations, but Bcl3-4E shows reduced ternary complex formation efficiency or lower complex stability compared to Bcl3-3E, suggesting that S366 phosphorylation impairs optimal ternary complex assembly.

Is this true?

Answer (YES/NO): NO